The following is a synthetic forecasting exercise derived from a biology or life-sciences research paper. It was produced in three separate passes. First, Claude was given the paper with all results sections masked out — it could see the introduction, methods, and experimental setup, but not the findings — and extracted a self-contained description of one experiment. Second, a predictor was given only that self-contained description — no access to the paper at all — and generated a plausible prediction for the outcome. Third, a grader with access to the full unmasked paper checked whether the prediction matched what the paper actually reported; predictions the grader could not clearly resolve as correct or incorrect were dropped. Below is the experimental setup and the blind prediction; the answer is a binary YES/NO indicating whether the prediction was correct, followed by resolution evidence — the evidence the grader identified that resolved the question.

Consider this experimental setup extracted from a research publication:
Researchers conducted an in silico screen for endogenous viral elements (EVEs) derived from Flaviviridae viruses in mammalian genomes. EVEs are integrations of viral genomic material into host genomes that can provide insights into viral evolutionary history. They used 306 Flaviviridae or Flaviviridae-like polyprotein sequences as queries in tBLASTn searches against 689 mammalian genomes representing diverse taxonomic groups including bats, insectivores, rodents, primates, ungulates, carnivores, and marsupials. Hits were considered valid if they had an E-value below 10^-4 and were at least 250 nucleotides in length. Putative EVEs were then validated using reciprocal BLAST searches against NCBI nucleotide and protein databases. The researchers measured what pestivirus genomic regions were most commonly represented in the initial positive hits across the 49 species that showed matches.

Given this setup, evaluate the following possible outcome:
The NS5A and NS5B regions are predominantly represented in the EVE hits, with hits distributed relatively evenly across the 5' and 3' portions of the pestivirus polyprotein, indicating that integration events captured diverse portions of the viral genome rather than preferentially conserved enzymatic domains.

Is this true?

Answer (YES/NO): NO